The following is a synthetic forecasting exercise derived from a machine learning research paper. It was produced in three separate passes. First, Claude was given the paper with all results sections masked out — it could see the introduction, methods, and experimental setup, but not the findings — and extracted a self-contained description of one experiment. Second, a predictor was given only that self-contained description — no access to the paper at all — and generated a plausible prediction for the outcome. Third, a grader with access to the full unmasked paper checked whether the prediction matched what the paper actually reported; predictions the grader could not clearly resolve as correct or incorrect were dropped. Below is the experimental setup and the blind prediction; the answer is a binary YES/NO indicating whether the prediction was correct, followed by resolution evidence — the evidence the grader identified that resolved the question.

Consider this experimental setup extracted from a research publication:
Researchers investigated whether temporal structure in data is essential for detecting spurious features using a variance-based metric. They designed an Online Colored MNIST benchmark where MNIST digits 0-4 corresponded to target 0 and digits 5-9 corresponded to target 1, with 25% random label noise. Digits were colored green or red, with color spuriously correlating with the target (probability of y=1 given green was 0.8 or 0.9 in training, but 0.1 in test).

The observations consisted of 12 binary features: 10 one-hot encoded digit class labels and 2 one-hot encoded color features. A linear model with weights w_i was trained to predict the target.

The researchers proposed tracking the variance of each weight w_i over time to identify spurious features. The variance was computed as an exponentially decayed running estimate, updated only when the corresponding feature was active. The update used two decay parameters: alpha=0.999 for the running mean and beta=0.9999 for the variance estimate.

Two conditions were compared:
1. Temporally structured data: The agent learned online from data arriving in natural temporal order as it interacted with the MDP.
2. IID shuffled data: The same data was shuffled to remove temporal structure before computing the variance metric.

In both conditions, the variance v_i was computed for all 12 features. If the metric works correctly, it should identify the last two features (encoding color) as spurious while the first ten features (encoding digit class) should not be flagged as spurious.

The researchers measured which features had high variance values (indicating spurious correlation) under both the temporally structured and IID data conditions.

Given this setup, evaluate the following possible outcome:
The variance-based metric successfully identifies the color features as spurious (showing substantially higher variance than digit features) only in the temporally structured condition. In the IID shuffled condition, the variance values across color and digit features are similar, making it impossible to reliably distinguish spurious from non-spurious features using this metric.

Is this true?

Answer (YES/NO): YES